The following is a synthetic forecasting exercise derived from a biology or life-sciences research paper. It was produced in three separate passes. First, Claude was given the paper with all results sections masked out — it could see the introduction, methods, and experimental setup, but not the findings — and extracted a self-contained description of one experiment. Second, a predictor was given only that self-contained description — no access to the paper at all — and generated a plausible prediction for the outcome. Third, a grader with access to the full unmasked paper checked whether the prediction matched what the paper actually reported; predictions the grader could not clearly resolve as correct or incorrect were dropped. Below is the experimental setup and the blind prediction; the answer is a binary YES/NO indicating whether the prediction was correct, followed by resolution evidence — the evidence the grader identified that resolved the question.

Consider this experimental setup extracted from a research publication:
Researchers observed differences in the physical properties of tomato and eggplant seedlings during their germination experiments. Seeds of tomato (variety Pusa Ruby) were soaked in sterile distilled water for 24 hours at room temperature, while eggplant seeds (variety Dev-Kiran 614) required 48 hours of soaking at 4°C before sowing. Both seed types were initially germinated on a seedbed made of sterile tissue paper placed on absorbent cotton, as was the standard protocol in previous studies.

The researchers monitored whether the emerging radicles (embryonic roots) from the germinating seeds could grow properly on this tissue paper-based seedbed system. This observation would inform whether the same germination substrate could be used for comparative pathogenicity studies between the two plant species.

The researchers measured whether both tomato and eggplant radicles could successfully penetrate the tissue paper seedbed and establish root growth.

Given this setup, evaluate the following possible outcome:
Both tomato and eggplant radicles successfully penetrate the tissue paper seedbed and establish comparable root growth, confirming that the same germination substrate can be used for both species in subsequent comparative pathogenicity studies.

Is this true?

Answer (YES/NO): NO